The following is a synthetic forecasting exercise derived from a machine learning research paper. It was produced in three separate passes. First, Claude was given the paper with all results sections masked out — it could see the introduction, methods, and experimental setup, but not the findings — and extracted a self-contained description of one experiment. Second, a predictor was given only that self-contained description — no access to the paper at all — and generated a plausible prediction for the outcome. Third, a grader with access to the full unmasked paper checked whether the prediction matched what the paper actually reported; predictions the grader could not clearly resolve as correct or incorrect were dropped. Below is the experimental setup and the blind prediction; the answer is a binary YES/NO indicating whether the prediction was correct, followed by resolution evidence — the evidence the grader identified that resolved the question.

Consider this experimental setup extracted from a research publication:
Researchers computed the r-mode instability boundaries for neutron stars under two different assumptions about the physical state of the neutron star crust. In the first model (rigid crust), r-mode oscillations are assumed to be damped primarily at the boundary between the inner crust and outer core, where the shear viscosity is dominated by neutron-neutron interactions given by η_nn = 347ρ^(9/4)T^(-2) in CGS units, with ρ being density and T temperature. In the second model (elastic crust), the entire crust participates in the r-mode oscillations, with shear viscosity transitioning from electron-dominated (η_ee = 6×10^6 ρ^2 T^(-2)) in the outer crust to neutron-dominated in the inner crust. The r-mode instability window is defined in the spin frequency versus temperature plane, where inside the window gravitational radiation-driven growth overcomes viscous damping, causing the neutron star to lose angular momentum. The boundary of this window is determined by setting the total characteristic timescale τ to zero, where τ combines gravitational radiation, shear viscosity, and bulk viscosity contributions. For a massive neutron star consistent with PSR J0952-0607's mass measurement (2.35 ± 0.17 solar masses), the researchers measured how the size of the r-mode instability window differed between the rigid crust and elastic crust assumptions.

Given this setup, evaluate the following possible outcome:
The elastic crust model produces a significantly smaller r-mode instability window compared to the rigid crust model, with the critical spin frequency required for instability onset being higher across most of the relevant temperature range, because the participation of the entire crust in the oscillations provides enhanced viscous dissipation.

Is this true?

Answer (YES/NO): NO